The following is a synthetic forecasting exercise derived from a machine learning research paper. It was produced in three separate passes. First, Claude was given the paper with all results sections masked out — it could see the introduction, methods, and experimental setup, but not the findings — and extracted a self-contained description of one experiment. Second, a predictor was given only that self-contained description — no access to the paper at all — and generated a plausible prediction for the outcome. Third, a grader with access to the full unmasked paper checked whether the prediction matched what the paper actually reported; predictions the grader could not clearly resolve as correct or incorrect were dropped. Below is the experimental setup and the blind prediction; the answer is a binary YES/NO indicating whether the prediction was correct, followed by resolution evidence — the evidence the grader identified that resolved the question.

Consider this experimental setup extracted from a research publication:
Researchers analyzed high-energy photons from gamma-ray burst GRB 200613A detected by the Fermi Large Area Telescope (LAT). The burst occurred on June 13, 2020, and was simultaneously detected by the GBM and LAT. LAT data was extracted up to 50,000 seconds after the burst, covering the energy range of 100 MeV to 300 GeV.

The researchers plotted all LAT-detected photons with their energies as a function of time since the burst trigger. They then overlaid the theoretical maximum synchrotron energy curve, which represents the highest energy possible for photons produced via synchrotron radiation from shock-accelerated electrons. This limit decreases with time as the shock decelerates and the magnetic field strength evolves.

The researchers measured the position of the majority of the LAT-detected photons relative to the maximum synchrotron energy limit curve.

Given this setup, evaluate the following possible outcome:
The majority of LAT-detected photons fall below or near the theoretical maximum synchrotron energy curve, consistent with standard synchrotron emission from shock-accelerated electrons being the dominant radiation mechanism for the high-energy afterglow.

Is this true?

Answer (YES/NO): YES